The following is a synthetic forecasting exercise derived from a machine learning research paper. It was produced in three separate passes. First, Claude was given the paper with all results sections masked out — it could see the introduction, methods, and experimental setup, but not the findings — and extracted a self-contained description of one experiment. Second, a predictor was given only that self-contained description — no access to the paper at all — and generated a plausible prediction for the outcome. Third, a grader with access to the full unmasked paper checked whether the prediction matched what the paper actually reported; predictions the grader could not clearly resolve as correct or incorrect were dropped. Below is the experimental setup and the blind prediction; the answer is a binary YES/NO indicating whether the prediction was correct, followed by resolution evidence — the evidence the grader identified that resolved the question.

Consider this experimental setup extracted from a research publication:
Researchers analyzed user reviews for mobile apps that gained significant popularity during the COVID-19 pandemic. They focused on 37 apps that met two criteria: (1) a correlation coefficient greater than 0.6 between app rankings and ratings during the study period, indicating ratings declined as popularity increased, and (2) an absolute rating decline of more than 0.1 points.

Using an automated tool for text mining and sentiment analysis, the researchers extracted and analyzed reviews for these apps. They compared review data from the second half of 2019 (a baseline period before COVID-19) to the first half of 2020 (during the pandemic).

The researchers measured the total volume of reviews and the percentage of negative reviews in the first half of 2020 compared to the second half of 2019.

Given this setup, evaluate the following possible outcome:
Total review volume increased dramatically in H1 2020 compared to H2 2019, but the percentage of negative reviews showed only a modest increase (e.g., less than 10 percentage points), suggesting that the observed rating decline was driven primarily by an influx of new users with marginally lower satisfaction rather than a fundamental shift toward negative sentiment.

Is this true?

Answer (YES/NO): NO